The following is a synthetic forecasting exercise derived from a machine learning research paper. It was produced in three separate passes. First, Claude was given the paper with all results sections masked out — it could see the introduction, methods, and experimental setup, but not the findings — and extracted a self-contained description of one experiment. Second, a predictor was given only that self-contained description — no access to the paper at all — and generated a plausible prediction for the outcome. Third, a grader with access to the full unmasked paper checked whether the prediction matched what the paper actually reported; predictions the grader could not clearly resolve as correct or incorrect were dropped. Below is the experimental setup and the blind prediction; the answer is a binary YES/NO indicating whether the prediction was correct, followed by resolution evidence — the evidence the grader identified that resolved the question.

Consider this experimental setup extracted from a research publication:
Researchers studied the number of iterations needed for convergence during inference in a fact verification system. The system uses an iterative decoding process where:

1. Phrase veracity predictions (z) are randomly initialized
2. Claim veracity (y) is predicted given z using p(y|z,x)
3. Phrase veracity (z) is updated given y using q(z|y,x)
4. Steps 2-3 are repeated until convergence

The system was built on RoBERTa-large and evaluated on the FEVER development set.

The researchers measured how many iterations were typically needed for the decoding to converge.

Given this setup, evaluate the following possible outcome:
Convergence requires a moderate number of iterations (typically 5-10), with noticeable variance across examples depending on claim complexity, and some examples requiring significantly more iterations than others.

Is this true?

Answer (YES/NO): NO